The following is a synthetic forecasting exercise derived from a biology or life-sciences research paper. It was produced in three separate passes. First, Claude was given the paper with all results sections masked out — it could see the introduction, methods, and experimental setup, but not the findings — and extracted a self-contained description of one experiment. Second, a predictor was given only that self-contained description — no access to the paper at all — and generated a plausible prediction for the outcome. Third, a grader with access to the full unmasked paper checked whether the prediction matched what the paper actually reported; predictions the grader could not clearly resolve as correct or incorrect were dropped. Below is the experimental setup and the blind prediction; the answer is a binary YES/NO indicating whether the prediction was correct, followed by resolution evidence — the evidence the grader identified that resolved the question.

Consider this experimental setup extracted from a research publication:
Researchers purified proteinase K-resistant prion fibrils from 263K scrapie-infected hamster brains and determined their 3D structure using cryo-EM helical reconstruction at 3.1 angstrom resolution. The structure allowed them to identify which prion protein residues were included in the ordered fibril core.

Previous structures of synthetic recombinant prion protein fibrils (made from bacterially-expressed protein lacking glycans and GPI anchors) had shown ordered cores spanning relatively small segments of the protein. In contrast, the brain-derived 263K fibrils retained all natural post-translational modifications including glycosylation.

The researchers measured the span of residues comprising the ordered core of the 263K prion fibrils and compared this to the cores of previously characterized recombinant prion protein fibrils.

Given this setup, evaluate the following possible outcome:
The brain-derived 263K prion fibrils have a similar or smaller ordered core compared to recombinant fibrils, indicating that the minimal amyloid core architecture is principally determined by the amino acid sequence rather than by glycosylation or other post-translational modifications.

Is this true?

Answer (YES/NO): NO